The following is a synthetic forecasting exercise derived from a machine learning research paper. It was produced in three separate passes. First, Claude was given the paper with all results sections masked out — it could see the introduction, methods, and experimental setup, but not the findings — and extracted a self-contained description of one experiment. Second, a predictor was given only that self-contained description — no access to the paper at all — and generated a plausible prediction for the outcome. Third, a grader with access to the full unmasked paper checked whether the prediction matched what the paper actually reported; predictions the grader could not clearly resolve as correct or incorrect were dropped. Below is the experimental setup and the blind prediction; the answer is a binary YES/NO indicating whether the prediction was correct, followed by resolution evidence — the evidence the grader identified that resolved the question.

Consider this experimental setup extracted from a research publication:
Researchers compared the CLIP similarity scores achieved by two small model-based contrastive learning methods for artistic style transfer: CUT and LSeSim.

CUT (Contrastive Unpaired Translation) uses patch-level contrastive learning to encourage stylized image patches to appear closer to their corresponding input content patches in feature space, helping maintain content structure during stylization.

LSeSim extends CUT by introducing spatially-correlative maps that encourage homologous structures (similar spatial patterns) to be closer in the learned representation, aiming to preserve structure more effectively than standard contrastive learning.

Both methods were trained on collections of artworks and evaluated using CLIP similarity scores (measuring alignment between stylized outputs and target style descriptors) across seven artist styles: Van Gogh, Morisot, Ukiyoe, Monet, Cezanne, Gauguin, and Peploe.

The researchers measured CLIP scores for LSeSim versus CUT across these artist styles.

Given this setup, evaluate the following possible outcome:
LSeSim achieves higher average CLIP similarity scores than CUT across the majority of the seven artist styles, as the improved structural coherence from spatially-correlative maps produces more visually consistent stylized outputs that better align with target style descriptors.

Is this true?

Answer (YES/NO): NO